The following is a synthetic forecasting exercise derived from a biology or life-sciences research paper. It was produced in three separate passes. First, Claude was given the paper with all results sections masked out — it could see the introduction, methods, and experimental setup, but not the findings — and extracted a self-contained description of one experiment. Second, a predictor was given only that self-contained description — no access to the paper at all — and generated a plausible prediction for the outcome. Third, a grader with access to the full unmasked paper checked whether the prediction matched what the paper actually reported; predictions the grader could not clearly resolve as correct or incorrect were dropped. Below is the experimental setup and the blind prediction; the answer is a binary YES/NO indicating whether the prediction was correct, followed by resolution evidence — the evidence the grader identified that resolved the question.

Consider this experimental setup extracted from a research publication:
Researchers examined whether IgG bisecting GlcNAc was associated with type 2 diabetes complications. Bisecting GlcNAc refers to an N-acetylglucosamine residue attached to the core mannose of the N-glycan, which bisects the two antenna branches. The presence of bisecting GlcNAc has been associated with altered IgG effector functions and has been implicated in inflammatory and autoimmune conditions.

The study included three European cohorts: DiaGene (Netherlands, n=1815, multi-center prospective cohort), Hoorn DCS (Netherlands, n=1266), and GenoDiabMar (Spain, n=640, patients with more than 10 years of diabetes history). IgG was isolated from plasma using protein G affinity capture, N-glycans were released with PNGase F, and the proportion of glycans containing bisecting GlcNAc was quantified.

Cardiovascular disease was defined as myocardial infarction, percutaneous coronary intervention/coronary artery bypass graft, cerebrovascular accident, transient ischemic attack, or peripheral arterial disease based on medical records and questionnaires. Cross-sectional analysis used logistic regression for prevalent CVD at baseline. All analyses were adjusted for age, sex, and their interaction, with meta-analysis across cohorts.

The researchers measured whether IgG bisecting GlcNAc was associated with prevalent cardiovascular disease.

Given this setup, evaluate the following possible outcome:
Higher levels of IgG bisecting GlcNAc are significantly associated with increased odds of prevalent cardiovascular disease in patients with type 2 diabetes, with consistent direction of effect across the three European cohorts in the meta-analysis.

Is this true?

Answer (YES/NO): NO